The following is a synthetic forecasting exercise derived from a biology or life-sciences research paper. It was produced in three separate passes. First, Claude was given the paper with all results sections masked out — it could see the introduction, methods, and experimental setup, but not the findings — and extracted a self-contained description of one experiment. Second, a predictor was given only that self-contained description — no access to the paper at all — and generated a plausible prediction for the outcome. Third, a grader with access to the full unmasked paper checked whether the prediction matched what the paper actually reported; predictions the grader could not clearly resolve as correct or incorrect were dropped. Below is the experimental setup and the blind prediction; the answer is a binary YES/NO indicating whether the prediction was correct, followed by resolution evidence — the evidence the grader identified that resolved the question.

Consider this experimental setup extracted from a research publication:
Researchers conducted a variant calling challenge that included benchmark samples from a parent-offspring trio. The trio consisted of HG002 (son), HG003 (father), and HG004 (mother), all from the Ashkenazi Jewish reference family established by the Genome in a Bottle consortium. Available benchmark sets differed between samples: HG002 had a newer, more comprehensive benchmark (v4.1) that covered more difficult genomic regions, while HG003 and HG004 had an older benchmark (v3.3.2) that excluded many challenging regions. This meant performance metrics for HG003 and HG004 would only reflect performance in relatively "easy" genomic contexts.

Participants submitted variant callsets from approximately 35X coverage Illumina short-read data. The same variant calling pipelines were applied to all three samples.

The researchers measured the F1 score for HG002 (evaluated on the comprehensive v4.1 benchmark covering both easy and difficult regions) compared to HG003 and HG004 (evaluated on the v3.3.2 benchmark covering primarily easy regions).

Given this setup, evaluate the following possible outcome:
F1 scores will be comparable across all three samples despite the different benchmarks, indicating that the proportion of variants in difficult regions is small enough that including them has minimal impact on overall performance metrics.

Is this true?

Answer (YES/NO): NO